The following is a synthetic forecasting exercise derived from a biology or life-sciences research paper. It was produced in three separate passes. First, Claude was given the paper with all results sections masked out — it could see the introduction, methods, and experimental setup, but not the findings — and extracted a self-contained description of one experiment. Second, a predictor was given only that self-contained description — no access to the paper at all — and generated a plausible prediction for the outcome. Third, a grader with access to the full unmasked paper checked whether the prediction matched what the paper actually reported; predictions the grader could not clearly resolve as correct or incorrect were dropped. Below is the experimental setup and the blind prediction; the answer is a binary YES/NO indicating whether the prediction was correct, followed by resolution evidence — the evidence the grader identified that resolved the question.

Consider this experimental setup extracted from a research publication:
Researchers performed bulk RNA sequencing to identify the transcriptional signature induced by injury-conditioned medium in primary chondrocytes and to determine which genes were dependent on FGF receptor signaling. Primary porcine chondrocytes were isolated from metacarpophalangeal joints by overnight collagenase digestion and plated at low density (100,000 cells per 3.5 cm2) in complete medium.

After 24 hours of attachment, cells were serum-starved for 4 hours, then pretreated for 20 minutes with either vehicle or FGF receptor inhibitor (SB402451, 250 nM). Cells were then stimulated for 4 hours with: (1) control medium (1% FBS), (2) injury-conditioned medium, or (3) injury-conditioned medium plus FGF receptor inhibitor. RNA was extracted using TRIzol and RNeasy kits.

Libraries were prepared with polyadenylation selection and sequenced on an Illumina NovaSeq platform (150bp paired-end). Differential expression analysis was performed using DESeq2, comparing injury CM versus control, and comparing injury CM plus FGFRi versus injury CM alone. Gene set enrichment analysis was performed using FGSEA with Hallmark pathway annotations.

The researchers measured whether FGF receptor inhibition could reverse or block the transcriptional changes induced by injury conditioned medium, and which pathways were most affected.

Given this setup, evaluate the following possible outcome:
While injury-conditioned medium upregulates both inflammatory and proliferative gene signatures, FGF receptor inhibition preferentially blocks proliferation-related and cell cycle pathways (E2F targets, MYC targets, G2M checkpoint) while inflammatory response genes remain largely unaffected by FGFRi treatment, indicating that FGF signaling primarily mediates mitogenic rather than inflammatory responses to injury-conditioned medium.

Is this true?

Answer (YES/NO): NO